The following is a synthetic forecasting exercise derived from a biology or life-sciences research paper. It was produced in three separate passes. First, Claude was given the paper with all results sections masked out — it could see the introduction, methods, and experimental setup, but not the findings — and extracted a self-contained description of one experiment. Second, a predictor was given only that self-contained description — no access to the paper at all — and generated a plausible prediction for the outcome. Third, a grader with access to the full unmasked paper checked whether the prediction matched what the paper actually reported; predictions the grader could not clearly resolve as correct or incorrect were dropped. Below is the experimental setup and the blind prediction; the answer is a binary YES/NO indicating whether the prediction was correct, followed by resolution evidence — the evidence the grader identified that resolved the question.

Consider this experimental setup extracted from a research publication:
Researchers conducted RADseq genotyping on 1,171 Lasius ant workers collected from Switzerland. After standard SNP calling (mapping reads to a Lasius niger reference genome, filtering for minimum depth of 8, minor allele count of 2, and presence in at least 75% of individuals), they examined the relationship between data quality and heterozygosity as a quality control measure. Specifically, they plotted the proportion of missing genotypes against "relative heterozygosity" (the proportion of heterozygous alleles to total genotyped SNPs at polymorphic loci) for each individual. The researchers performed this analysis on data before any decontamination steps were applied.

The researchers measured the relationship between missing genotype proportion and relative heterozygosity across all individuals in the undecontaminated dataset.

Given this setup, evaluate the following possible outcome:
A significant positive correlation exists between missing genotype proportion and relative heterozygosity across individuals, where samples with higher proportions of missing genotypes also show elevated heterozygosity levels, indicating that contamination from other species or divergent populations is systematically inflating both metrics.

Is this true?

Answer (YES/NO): YES